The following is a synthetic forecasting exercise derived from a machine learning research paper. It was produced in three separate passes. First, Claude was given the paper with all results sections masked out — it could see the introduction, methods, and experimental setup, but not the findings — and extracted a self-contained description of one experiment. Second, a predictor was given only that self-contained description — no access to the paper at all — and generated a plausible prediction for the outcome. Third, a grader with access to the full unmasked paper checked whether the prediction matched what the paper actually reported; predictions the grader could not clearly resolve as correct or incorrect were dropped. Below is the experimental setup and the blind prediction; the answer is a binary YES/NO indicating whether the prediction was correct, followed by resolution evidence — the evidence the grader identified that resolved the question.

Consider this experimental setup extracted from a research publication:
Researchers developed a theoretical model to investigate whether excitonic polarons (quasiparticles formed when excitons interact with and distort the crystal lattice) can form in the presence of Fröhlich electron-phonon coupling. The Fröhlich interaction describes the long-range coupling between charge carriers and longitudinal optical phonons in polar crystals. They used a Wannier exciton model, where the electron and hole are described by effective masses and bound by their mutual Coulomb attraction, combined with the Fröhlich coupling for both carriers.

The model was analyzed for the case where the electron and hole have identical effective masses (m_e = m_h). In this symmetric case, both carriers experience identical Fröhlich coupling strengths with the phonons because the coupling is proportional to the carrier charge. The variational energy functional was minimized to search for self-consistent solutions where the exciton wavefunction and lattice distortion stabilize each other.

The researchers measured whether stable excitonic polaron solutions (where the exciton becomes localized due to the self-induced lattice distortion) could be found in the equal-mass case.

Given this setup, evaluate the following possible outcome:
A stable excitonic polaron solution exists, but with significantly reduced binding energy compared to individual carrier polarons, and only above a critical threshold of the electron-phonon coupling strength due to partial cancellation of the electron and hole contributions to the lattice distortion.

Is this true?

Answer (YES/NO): NO